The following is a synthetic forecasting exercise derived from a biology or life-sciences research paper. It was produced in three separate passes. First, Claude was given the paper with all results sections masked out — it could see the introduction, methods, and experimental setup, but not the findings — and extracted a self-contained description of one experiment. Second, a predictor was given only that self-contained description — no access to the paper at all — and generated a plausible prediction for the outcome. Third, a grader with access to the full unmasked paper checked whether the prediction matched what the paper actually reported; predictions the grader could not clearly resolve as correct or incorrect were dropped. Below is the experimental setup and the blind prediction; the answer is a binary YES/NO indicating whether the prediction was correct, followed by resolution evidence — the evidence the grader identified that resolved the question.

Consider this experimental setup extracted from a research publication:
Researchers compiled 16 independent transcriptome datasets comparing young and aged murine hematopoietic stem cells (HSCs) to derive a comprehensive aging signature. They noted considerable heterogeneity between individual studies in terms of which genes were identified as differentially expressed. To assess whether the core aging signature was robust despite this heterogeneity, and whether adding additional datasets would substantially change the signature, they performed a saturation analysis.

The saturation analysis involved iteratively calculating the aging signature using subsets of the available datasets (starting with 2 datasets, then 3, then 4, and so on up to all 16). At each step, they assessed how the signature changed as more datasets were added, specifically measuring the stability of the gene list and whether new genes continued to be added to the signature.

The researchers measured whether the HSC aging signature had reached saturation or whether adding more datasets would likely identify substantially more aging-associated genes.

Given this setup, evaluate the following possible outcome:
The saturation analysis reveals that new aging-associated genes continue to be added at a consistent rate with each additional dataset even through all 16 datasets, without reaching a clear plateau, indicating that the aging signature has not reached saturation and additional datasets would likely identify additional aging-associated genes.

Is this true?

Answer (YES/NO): NO